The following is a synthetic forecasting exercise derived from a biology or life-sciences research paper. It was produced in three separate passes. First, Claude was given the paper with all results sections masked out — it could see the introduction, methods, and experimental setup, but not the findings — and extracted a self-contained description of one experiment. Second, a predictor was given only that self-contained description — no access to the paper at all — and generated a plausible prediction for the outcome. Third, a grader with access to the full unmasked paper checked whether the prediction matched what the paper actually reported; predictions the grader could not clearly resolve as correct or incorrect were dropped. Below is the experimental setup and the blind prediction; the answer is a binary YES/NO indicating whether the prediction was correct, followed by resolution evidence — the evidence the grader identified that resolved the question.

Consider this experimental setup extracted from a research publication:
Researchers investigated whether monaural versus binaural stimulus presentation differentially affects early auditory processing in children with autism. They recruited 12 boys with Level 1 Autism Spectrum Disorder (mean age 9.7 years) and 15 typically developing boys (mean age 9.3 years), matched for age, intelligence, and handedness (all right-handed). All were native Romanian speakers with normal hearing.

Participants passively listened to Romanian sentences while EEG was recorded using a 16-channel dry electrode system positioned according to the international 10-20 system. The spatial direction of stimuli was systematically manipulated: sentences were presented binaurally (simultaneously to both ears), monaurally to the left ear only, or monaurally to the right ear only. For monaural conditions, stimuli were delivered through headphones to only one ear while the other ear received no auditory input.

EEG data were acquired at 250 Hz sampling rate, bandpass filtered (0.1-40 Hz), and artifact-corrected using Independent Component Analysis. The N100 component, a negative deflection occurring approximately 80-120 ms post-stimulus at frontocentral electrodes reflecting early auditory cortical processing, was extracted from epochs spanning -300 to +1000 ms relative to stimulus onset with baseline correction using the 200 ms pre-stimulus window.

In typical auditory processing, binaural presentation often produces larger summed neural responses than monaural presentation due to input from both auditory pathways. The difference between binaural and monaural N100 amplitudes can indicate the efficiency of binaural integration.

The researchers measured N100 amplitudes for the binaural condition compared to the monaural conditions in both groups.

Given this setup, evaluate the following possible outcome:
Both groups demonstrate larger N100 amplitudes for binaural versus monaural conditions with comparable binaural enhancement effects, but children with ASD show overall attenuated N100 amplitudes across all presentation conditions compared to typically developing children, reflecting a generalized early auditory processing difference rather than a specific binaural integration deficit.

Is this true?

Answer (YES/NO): NO